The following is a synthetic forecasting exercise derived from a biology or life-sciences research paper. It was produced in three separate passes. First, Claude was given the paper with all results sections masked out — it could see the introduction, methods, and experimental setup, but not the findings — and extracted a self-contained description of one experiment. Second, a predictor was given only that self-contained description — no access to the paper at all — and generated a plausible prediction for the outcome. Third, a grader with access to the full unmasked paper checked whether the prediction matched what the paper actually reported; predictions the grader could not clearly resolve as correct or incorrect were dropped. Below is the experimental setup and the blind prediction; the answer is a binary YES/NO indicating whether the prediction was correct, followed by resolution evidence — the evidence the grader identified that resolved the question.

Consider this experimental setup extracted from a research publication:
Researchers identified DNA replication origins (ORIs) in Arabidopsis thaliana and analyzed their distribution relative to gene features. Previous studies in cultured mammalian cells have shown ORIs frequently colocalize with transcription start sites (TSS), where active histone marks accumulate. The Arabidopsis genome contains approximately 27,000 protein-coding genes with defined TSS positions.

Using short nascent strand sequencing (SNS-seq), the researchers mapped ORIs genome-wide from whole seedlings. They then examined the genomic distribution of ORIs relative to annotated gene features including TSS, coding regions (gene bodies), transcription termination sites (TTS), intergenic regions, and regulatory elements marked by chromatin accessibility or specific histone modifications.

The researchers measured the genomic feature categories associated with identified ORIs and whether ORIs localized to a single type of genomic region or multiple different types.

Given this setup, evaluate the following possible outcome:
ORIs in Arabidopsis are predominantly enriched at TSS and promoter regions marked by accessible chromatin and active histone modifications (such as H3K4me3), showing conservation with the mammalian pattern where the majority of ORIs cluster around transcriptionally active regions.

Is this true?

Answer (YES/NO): YES